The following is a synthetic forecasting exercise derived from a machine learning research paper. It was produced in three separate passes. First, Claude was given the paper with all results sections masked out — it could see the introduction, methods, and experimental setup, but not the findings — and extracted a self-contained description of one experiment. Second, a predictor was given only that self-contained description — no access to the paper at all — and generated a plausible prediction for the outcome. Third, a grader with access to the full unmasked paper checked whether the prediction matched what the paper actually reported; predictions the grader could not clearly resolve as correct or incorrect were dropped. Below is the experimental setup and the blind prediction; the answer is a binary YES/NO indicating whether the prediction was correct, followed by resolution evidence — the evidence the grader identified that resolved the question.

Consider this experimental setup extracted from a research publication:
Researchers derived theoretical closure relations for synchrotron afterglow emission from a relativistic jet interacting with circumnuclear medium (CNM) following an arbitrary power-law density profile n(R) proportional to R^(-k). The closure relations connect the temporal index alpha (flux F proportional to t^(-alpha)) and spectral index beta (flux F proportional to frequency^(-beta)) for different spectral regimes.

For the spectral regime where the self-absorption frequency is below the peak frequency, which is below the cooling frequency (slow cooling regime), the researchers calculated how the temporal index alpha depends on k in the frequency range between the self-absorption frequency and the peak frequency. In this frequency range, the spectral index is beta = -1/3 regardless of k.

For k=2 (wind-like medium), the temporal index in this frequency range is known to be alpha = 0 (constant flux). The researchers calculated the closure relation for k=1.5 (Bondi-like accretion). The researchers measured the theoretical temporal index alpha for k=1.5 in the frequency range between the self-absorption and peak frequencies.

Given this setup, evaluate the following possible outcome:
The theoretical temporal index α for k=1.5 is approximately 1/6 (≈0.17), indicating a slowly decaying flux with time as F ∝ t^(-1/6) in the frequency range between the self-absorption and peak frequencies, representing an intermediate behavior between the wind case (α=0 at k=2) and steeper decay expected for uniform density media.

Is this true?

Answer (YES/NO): NO